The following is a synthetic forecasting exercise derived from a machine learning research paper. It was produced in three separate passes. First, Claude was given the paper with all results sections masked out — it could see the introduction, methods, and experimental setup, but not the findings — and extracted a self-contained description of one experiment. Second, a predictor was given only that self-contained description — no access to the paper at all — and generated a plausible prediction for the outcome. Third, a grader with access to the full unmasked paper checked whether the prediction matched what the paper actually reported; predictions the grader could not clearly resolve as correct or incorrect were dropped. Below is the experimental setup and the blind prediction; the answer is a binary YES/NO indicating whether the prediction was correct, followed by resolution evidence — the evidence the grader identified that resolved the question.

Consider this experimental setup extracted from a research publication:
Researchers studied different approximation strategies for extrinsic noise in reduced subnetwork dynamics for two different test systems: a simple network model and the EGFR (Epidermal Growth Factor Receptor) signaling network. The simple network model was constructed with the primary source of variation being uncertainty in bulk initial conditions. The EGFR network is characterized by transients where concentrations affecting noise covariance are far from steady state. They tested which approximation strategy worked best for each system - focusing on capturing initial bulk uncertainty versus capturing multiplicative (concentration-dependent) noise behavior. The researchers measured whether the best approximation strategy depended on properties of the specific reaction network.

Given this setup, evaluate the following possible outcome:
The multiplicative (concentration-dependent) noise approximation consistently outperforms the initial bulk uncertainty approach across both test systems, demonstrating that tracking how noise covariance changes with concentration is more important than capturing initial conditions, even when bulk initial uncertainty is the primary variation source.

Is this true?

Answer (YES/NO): NO